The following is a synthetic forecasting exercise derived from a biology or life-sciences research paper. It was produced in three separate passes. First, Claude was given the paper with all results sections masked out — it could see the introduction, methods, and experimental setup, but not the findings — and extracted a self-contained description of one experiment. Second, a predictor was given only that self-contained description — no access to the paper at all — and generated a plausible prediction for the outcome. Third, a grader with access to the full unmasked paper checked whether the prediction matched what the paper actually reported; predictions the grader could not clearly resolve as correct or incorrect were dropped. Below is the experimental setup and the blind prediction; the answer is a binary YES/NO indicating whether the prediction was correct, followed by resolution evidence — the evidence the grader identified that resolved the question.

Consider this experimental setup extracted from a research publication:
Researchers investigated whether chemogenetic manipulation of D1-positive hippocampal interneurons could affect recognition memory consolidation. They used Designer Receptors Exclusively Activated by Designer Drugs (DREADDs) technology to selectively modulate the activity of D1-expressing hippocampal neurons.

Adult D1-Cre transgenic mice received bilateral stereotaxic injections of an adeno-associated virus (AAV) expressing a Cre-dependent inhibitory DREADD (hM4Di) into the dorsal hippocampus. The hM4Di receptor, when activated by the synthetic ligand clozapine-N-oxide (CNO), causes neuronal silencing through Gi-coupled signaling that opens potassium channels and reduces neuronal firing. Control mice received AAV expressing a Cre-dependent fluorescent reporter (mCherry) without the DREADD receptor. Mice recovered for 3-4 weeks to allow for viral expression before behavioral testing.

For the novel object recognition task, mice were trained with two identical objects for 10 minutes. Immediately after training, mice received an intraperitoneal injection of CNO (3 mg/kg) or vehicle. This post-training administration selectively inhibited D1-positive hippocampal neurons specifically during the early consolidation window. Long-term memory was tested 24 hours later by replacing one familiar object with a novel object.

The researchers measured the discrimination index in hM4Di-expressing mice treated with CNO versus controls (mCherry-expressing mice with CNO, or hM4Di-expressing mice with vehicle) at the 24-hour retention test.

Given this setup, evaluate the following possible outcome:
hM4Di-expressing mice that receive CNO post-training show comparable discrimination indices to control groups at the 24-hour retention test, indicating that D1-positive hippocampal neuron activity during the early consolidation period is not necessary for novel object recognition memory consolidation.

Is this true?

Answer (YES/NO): YES